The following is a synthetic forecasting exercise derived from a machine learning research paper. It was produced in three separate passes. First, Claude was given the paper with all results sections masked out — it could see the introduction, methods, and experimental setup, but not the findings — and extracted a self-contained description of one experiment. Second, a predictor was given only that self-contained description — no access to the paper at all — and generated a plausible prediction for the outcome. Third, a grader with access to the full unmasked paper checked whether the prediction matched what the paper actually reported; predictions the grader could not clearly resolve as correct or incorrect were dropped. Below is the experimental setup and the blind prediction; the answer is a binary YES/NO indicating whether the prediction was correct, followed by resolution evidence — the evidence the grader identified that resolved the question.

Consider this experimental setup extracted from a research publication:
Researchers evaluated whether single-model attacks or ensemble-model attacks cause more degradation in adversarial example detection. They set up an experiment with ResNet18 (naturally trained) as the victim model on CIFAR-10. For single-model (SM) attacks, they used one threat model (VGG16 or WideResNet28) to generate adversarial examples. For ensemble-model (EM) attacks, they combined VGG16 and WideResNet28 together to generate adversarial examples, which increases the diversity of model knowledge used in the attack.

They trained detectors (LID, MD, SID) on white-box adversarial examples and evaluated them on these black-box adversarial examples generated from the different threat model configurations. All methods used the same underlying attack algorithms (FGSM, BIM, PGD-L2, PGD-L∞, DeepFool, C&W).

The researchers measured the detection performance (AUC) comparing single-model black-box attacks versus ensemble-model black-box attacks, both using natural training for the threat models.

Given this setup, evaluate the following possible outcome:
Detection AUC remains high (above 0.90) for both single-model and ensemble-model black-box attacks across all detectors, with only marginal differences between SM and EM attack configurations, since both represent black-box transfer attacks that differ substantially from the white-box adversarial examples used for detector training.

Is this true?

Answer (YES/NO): NO